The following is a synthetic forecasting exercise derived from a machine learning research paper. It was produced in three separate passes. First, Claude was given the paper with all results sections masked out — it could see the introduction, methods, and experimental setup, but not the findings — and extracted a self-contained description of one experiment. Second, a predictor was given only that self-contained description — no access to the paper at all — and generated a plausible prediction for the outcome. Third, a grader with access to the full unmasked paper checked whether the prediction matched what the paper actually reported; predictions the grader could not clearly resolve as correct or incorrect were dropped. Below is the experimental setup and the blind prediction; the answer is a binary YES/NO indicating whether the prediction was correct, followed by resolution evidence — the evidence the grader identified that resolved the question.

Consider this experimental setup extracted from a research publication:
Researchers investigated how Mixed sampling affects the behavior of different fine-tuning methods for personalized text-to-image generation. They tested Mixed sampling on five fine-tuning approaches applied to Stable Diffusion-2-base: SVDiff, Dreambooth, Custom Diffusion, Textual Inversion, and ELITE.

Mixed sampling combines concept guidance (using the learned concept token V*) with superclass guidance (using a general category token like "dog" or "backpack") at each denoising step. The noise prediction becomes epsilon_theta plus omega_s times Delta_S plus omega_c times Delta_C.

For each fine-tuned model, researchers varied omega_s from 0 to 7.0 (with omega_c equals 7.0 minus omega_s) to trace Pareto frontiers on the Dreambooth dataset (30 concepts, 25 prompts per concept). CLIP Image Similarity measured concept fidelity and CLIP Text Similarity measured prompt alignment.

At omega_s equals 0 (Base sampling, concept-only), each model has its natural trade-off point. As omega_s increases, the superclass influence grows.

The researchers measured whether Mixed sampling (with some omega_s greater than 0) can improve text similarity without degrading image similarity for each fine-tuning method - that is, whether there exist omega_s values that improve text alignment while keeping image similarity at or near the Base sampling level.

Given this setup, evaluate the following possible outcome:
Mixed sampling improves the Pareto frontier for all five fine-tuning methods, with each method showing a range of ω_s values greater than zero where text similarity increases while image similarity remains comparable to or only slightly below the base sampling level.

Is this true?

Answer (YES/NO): YES